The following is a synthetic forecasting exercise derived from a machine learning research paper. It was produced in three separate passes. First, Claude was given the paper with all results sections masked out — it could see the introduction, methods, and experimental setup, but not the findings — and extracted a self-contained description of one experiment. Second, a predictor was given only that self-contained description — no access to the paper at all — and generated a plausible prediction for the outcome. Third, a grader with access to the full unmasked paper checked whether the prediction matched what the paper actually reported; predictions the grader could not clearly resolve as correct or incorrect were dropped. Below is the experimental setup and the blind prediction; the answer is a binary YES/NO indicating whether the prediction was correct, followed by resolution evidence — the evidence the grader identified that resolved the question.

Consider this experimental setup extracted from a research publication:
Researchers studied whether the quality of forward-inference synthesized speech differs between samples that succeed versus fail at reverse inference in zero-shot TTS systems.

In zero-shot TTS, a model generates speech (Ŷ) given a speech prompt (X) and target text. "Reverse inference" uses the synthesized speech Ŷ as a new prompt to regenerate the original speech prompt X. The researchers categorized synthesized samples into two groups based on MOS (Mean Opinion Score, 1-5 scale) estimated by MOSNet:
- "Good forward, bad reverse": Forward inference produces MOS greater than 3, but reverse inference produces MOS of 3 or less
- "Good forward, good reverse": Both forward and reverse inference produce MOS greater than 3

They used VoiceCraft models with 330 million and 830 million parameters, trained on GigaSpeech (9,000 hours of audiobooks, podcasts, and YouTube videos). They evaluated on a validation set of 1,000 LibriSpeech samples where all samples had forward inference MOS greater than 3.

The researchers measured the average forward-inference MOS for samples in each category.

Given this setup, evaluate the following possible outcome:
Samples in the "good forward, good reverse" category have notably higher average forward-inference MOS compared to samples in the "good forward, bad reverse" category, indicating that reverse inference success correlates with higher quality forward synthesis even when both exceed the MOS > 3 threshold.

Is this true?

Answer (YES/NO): NO